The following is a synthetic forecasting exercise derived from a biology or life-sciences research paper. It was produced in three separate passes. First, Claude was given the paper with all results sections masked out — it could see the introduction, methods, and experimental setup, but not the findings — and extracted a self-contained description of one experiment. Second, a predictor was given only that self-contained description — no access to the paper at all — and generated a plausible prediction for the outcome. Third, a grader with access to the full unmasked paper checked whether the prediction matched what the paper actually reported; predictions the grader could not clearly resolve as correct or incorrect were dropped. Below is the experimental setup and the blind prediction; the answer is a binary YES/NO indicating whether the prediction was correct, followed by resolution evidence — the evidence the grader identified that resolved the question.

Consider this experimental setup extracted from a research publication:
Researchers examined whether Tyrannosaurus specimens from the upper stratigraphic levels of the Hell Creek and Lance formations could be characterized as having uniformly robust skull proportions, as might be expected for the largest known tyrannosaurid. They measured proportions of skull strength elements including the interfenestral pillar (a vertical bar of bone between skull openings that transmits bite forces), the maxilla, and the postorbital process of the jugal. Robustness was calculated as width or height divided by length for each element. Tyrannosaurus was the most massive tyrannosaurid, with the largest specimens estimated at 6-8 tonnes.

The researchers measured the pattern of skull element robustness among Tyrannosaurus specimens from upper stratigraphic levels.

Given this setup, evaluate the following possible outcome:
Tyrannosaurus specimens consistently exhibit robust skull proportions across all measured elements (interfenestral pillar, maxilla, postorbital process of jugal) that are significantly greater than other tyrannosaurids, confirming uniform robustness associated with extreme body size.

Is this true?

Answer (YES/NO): NO